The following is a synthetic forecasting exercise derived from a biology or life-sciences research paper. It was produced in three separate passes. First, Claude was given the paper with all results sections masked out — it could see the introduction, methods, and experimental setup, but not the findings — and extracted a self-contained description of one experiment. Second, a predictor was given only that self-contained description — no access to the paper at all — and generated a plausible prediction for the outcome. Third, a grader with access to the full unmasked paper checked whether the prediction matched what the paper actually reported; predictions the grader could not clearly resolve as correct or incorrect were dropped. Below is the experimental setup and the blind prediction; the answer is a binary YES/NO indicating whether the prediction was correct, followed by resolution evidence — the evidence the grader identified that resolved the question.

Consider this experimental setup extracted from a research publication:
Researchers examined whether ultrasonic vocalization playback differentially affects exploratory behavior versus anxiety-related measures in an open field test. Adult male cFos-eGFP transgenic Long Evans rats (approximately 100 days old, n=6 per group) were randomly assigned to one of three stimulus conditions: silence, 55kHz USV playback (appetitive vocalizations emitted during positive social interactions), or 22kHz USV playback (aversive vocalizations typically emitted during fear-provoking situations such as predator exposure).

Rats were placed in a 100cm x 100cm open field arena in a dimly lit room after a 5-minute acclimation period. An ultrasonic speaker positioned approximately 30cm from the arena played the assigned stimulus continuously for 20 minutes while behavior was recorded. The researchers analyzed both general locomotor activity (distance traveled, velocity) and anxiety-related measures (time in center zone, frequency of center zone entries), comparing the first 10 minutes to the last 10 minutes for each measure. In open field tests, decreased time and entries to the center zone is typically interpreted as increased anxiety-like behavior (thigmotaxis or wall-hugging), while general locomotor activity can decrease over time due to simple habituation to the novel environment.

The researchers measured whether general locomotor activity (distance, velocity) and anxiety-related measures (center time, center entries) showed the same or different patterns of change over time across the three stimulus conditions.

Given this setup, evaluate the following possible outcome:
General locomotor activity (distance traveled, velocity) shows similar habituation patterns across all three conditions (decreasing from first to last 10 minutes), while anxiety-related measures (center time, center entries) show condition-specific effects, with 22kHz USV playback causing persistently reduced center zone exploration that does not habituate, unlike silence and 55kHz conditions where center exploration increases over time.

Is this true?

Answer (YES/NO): NO